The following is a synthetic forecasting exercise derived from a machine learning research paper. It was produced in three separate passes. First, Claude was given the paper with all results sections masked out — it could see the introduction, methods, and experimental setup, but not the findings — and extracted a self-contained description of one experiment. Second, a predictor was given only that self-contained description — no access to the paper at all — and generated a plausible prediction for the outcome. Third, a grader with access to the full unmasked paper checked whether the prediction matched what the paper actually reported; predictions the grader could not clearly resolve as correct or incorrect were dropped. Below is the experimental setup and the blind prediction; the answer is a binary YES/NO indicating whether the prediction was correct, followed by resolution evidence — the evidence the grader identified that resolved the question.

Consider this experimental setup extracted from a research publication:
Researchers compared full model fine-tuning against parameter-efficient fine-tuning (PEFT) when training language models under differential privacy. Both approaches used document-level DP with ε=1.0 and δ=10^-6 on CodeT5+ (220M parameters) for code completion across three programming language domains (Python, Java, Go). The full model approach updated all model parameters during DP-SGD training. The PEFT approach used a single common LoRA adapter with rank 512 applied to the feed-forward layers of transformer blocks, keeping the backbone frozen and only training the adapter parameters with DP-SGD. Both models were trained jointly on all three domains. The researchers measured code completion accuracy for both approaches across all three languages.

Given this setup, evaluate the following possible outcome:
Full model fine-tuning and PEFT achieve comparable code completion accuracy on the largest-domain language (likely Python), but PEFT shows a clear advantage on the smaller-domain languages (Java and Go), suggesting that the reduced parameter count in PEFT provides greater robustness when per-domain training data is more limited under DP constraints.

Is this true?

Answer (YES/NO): NO